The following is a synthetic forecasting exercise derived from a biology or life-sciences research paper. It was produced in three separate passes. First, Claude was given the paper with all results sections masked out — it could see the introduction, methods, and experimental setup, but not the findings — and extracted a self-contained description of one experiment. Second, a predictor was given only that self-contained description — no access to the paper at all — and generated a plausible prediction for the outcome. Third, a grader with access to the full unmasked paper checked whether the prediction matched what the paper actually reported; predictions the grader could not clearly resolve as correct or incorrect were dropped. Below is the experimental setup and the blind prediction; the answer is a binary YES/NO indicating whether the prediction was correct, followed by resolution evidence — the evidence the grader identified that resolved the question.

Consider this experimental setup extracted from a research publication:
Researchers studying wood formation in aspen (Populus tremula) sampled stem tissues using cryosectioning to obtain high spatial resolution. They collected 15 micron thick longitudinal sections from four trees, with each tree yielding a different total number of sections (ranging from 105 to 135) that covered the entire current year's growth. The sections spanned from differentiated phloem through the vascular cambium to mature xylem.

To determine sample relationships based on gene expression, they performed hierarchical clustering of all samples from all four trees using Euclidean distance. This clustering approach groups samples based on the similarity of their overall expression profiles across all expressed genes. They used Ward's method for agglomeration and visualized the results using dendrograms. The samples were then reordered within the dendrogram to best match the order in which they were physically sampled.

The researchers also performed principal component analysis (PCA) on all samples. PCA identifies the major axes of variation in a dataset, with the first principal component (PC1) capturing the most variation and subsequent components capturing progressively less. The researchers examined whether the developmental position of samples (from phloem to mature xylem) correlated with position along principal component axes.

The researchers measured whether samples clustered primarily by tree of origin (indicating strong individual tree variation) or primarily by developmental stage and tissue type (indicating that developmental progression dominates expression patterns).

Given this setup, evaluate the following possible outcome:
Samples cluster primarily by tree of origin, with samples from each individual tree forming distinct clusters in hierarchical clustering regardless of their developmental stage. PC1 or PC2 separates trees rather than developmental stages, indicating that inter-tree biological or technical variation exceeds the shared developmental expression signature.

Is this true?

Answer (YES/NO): NO